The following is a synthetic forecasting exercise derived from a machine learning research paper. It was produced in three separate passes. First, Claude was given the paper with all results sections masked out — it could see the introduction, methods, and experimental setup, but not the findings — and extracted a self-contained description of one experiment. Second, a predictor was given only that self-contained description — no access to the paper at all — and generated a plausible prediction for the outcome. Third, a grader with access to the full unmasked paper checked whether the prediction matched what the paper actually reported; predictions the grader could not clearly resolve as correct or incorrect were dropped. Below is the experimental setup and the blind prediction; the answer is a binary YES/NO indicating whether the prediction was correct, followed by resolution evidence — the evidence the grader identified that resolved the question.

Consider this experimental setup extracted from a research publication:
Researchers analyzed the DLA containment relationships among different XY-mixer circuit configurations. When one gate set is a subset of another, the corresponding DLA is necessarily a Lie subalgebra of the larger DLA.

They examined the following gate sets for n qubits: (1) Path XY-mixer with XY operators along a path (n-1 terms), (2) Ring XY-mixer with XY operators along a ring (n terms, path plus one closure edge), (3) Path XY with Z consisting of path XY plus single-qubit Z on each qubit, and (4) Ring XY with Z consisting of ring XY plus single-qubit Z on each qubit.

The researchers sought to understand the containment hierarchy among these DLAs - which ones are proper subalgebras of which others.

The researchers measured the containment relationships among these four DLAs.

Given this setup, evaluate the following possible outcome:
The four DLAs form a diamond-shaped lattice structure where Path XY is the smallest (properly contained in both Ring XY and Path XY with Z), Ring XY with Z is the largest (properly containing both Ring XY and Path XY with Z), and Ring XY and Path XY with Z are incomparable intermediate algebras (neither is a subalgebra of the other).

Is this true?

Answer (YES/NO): YES